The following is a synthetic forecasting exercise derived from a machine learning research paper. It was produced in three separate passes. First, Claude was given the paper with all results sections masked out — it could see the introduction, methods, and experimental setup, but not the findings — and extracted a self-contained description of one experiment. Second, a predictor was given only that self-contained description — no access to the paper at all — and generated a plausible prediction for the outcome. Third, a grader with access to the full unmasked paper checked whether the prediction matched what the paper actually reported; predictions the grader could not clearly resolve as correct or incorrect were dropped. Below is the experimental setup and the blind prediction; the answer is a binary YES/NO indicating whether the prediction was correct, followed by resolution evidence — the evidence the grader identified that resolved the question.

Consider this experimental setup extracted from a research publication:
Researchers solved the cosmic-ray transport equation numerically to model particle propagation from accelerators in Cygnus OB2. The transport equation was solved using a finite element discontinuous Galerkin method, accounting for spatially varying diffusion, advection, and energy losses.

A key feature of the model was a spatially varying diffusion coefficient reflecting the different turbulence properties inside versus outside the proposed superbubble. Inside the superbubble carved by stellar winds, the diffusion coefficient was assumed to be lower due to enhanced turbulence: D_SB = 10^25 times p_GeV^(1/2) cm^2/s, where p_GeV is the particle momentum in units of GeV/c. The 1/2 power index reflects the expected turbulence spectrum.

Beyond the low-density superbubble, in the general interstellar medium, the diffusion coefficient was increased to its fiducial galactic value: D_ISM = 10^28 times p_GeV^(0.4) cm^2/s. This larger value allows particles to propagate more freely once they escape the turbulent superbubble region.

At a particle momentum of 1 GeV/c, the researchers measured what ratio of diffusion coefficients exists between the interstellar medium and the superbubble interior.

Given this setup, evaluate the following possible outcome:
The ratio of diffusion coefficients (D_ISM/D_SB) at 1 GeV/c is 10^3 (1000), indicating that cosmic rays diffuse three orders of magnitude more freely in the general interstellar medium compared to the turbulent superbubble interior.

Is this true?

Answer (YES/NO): YES